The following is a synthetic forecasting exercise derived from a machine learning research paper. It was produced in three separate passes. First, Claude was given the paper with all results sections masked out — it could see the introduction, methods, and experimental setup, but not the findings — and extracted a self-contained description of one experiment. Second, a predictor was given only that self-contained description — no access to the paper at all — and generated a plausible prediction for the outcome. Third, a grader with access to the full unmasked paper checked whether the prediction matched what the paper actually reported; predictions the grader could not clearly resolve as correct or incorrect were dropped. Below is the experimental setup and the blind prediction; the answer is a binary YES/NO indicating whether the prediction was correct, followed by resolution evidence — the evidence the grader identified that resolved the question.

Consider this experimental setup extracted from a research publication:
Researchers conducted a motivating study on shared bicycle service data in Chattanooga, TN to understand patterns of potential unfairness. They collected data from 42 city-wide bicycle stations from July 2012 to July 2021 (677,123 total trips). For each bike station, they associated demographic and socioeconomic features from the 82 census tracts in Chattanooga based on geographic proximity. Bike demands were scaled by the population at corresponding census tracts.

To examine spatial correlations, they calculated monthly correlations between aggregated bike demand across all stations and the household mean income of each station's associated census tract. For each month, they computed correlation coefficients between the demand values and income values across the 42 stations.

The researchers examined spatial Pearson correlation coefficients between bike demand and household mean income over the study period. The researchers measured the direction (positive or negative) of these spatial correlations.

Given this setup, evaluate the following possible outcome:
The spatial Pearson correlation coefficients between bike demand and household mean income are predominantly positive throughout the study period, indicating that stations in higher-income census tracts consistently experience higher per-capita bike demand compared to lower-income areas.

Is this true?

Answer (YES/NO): NO